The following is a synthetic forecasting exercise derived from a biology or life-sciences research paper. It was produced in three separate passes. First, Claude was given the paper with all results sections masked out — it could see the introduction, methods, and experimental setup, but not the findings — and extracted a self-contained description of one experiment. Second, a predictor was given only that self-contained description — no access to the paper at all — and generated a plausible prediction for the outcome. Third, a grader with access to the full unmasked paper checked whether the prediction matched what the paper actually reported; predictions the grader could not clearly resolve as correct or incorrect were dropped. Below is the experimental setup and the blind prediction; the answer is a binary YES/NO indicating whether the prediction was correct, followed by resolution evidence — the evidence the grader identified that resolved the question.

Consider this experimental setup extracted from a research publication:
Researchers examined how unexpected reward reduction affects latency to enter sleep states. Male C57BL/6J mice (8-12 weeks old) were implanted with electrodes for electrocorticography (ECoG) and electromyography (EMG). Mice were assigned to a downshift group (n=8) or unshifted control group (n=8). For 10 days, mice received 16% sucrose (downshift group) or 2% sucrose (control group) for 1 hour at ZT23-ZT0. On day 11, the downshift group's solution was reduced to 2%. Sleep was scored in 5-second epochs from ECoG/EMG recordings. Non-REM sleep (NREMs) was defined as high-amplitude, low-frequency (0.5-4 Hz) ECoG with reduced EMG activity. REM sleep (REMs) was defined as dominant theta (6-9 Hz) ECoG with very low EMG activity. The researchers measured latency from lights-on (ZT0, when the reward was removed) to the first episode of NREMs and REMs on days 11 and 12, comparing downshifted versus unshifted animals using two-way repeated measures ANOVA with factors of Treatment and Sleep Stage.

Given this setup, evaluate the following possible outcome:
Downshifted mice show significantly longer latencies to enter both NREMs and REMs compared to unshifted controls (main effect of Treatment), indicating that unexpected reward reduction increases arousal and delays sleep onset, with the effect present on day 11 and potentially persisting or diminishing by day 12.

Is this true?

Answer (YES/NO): NO